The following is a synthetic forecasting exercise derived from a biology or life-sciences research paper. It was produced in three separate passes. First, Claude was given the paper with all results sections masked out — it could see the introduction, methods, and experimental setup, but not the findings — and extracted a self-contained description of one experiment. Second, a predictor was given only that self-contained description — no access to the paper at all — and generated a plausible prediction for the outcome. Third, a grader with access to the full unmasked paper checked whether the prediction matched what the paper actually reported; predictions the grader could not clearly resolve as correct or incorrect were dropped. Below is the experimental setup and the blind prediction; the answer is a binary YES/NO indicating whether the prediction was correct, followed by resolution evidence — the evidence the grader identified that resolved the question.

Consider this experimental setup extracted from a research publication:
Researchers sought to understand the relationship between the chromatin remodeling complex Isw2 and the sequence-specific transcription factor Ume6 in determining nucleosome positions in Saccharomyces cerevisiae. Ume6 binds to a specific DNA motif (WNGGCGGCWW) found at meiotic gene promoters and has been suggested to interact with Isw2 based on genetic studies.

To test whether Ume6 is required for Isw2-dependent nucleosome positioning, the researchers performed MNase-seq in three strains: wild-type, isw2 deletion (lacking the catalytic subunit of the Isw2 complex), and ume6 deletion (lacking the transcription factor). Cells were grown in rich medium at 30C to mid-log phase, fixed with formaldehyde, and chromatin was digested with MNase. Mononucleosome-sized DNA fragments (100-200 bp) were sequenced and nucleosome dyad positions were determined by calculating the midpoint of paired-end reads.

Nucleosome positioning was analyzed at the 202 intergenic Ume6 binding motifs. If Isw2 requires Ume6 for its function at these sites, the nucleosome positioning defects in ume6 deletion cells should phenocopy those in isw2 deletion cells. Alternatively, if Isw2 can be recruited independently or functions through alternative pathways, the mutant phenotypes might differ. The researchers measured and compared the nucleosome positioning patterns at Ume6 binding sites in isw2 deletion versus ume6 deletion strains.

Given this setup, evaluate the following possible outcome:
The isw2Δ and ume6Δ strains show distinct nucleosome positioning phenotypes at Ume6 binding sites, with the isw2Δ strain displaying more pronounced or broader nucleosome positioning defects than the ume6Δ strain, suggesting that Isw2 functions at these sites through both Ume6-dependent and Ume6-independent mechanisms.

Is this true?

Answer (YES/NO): NO